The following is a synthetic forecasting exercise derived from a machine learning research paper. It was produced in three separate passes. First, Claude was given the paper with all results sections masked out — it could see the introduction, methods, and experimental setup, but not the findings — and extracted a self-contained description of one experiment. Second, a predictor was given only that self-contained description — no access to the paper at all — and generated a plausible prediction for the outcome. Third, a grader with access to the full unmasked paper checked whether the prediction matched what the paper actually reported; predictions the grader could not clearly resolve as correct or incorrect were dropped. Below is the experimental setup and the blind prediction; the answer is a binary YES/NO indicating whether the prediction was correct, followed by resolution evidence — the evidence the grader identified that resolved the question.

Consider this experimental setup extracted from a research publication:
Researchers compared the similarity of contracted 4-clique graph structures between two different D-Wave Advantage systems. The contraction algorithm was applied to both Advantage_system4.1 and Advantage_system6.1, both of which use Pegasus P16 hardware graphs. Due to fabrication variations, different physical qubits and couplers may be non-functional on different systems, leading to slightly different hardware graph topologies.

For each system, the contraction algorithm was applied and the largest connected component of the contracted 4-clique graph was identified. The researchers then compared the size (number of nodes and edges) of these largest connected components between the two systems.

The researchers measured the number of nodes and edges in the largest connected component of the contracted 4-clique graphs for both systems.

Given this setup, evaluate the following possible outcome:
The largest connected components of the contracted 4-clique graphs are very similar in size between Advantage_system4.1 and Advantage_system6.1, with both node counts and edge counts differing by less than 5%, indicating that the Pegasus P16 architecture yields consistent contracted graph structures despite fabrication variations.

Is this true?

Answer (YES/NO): YES